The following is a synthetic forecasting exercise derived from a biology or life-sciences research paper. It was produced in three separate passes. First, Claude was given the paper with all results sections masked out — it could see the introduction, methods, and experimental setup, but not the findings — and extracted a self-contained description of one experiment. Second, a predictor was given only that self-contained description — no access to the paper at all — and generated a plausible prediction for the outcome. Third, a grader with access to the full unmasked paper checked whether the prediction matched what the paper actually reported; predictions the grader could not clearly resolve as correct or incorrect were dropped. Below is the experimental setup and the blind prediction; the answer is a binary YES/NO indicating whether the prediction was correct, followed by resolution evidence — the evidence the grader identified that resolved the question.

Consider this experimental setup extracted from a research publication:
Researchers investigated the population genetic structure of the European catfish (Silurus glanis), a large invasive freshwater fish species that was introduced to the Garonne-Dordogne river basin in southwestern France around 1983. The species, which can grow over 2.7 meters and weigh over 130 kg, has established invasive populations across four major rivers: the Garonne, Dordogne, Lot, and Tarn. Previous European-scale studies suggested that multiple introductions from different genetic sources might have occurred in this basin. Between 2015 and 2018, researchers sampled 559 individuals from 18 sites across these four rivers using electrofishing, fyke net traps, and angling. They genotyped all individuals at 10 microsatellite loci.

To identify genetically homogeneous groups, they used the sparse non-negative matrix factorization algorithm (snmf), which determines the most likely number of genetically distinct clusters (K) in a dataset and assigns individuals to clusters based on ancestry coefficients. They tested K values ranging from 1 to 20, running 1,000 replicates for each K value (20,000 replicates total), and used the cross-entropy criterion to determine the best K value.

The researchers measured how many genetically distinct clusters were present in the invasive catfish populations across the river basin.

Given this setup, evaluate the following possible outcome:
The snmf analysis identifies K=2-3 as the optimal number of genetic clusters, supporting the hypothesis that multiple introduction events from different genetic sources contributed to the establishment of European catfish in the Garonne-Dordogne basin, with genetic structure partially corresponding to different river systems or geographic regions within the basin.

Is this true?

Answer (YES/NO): NO